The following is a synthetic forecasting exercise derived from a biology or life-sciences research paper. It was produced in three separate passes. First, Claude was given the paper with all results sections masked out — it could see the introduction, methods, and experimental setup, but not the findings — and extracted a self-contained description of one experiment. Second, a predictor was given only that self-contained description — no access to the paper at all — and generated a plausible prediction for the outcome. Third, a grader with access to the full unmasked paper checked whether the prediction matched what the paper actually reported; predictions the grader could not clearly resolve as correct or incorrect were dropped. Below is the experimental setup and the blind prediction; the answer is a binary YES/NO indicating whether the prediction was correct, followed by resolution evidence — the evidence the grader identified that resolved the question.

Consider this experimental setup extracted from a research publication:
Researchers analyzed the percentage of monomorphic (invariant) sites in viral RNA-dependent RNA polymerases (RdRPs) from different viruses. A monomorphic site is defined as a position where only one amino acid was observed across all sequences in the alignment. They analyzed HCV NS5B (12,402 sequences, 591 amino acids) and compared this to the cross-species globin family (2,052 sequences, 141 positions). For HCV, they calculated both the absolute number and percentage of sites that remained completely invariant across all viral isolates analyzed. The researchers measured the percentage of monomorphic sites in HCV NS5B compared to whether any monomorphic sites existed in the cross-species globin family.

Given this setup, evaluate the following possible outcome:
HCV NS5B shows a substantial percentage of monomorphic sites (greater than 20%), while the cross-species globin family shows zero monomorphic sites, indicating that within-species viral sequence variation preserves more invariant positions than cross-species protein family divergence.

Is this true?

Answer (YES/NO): NO